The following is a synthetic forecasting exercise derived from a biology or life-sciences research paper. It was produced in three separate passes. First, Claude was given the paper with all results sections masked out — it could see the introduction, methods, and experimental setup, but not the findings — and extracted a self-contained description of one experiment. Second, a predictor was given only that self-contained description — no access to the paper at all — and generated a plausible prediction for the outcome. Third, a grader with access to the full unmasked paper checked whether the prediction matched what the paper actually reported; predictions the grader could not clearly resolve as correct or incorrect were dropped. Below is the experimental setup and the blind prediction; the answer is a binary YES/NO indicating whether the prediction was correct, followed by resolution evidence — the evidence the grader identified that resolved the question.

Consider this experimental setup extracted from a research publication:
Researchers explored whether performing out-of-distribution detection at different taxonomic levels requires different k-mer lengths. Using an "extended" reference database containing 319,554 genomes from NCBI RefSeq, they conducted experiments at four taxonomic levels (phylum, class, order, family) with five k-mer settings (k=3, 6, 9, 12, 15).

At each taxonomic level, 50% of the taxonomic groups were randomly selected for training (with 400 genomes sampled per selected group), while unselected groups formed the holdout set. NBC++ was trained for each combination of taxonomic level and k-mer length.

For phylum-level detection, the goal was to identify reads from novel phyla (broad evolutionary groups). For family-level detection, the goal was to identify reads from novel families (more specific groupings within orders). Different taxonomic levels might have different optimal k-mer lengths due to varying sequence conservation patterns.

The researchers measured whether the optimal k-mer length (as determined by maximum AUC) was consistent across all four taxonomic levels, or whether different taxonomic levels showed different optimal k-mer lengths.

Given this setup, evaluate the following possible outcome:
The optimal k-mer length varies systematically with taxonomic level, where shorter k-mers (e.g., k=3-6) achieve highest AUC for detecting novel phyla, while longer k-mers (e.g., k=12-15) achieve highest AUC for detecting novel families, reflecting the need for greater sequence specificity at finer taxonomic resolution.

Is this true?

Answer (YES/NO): NO